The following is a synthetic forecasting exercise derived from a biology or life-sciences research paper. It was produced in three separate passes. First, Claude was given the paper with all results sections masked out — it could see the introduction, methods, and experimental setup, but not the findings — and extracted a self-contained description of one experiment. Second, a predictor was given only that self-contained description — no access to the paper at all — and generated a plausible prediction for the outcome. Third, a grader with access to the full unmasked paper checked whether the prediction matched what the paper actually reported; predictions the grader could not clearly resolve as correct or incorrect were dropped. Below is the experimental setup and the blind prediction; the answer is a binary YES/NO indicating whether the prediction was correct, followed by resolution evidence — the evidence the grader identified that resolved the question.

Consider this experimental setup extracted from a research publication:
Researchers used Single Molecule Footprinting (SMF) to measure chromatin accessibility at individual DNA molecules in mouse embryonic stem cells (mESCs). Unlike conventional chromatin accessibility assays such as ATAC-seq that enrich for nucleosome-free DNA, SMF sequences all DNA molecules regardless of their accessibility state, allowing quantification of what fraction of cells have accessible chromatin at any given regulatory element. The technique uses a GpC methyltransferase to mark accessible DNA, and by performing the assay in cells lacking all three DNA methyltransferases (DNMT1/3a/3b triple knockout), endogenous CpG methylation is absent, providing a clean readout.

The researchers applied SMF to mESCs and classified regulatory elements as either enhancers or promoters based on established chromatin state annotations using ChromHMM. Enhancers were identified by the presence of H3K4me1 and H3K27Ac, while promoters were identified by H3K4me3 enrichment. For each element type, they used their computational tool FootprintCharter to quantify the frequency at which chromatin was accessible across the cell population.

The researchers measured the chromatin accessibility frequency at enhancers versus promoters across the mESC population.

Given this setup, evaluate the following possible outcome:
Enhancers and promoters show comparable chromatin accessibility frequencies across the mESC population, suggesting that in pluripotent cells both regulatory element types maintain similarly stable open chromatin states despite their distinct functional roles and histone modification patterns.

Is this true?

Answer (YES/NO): NO